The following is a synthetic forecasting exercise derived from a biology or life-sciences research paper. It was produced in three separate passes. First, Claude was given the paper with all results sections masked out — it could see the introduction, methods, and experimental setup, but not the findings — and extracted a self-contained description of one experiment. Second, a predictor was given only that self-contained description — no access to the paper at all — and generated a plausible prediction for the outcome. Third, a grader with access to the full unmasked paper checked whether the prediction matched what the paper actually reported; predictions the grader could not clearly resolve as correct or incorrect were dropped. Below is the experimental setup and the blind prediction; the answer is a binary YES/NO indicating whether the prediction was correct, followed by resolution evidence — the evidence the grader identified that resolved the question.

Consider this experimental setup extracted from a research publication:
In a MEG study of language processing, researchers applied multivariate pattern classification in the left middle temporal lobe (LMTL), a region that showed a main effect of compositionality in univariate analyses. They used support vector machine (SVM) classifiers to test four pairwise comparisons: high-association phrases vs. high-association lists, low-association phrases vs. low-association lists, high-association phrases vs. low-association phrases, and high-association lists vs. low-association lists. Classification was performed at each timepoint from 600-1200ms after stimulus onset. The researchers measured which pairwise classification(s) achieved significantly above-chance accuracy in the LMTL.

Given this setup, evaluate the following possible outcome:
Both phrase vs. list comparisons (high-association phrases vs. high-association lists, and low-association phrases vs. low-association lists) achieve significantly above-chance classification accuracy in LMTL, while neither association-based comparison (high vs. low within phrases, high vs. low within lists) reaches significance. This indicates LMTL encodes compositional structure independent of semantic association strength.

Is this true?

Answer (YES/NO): NO